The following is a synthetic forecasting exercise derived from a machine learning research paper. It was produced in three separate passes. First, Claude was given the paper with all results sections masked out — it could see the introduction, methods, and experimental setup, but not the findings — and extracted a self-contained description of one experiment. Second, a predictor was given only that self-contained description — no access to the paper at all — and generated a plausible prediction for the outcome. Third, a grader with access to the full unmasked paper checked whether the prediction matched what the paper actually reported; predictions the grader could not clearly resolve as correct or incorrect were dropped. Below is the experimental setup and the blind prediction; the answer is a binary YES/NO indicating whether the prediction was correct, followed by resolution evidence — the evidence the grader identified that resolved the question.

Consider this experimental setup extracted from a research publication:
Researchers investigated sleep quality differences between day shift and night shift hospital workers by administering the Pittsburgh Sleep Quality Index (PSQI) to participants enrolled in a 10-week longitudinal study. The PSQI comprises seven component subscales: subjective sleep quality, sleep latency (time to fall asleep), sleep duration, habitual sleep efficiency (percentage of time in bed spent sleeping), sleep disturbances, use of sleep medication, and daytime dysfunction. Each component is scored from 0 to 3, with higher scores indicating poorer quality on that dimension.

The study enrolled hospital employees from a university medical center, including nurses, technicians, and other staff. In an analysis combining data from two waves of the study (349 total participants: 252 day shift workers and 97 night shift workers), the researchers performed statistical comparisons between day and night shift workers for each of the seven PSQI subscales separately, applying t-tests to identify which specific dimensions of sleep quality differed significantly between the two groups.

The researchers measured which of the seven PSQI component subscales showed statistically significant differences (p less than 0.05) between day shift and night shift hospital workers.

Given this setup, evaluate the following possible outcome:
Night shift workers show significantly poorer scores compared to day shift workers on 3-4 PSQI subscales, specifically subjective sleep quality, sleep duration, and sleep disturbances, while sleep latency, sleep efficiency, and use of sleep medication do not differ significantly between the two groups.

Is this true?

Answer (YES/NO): NO